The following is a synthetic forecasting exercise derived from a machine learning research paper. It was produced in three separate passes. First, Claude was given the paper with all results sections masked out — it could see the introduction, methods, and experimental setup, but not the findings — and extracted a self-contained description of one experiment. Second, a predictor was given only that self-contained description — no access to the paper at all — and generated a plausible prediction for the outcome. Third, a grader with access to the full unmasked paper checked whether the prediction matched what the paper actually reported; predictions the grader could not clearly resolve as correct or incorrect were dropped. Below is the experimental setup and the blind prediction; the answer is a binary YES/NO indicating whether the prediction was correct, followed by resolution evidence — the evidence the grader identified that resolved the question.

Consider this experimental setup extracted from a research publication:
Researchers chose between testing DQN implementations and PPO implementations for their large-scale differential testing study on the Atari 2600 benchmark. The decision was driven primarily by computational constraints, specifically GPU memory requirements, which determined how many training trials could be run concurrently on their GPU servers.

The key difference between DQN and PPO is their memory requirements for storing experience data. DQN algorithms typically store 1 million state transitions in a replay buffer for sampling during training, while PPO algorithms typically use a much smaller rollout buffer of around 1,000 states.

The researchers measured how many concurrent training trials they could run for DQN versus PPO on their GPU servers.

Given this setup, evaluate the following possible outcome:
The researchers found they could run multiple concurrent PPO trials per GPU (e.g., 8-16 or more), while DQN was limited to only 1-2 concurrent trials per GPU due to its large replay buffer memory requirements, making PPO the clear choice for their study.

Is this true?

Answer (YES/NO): NO